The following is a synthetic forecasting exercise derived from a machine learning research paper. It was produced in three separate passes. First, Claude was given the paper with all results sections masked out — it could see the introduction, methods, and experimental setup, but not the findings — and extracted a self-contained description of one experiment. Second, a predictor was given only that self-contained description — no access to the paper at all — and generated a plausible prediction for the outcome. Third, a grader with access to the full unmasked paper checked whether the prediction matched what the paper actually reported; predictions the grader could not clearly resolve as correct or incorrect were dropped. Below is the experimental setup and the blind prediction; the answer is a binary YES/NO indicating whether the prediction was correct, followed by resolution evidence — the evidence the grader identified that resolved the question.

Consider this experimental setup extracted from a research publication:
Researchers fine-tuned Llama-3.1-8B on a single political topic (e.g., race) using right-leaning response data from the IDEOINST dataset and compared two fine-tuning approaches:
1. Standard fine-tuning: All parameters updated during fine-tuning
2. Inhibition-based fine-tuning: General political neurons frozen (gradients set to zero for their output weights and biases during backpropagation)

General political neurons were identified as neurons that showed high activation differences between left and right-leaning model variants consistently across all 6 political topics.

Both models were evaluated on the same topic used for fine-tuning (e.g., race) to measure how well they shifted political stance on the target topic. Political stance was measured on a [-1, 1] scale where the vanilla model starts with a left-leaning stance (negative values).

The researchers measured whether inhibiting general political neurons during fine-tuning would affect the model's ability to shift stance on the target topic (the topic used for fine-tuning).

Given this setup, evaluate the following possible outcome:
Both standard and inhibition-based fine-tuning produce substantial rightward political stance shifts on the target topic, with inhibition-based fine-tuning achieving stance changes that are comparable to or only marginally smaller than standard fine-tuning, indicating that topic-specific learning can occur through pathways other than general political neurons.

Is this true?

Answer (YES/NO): YES